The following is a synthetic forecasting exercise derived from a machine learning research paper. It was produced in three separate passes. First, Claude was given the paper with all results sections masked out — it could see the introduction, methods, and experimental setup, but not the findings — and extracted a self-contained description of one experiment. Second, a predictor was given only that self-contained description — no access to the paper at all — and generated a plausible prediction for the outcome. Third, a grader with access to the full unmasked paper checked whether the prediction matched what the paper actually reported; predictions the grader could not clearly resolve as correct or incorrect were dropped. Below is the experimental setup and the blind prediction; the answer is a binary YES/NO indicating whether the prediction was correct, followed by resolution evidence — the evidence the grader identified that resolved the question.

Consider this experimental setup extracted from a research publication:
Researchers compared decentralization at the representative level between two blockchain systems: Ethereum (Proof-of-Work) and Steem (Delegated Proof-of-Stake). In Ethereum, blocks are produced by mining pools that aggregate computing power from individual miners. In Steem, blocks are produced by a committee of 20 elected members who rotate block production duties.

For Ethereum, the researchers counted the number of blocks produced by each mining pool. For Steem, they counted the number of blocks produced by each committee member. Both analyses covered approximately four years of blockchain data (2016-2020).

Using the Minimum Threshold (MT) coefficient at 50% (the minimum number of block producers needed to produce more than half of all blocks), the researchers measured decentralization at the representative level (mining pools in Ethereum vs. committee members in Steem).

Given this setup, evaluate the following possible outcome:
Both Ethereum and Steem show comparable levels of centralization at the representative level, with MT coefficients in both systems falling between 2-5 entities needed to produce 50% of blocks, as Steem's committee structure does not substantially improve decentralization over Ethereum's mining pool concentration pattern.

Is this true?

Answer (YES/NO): NO